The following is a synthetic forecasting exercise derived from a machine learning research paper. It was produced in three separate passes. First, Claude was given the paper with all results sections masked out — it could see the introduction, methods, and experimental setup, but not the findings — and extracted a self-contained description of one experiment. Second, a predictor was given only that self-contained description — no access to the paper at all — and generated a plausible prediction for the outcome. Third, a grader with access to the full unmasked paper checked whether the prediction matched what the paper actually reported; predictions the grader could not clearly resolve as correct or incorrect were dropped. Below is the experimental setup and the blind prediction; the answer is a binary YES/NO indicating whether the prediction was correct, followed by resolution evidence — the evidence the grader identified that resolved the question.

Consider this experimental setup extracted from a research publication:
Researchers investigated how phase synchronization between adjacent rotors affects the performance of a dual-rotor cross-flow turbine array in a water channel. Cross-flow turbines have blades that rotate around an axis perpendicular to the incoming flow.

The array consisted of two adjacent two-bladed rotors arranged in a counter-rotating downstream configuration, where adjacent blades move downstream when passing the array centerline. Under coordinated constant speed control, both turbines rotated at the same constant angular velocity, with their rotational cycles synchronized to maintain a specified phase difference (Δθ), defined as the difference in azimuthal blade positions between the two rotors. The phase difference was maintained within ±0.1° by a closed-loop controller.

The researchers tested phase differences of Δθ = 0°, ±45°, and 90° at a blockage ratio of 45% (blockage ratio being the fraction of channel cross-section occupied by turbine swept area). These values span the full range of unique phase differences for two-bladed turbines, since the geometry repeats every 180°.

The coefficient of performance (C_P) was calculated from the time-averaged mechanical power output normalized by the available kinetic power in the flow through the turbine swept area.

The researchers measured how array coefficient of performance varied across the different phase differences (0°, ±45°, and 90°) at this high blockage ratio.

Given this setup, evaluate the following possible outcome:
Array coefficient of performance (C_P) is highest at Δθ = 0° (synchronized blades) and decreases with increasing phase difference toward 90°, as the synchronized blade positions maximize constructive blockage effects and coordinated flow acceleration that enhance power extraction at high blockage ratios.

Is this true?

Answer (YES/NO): NO